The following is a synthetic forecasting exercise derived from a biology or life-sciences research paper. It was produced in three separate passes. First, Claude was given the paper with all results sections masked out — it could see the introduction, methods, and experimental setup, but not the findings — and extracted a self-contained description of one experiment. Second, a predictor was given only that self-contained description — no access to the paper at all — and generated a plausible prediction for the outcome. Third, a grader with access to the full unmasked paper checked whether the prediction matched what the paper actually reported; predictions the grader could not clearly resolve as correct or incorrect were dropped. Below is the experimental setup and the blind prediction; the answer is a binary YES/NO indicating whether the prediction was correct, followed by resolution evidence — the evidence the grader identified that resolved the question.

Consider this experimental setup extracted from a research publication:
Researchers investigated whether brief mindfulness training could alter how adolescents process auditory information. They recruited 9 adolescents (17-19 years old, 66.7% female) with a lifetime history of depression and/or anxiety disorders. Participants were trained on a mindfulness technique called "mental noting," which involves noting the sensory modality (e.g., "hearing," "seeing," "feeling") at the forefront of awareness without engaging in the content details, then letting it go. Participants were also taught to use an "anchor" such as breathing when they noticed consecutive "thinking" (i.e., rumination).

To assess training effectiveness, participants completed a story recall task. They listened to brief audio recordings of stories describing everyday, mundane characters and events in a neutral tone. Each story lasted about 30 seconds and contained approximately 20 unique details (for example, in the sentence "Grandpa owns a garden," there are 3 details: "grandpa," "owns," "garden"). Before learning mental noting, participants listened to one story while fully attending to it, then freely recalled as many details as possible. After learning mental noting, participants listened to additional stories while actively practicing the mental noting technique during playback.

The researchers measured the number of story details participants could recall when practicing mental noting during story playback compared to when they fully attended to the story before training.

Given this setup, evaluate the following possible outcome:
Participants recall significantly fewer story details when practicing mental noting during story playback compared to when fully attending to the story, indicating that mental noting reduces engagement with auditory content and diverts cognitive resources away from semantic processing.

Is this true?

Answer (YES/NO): YES